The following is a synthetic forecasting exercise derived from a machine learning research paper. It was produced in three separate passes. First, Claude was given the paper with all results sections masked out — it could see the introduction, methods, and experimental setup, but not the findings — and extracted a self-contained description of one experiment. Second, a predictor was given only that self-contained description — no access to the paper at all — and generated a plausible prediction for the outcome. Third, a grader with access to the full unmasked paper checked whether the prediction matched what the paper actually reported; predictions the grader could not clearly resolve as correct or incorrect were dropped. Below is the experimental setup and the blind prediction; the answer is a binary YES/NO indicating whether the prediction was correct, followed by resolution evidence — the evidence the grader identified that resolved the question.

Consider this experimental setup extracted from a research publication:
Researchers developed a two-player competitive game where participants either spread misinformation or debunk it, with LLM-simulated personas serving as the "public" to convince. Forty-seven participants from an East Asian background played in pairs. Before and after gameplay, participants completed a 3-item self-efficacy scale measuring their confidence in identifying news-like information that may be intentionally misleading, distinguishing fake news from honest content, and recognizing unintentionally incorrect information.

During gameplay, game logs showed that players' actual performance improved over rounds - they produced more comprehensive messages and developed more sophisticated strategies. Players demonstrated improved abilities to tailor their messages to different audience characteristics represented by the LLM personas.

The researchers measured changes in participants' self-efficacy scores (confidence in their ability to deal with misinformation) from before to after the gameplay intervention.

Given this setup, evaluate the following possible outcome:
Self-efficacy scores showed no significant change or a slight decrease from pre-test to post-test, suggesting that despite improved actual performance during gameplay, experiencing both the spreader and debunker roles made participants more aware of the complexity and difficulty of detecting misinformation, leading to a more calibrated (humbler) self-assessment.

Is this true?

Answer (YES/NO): NO